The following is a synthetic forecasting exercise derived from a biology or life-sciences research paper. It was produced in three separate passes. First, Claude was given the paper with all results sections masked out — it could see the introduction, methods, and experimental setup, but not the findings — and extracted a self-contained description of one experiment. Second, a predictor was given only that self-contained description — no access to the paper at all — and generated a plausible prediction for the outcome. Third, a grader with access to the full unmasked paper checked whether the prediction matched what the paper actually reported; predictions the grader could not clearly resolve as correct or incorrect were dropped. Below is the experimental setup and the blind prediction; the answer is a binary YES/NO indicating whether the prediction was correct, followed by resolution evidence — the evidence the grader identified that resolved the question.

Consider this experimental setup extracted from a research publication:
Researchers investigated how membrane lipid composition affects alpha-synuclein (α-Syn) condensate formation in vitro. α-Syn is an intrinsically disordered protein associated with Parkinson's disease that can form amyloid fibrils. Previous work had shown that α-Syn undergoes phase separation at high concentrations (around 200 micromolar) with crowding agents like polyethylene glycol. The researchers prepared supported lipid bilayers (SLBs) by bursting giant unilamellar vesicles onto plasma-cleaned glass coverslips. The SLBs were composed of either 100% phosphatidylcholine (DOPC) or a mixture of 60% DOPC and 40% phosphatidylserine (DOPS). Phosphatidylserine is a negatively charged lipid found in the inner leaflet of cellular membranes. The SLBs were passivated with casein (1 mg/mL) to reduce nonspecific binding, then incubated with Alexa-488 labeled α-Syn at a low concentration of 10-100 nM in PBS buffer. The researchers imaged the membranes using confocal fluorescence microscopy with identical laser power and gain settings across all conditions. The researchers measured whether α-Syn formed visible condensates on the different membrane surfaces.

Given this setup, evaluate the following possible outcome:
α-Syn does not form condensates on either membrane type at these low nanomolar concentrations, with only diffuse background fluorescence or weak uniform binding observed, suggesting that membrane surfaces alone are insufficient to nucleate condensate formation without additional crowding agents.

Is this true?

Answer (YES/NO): NO